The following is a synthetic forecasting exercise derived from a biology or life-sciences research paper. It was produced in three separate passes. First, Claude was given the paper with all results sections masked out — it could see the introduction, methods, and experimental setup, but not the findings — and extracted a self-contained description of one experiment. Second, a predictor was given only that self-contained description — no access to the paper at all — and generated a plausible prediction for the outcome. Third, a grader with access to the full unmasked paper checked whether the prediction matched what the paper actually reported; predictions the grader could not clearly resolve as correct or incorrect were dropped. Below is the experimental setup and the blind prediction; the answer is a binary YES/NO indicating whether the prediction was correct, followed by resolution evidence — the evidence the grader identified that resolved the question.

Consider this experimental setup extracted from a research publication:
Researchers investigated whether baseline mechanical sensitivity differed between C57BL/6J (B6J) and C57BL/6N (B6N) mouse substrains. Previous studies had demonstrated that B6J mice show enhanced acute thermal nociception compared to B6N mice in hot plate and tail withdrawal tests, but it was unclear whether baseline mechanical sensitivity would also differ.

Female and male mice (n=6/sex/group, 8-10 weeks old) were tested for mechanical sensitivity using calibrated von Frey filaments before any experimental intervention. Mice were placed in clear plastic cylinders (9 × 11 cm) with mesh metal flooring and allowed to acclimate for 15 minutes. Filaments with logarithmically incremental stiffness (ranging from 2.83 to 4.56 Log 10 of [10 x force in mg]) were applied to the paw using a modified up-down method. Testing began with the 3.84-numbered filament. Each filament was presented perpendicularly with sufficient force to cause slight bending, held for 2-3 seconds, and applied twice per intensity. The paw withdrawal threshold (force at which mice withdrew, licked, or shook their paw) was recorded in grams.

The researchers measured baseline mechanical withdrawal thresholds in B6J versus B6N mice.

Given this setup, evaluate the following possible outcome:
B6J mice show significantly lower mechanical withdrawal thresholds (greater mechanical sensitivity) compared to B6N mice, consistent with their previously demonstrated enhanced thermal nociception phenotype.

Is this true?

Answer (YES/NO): NO